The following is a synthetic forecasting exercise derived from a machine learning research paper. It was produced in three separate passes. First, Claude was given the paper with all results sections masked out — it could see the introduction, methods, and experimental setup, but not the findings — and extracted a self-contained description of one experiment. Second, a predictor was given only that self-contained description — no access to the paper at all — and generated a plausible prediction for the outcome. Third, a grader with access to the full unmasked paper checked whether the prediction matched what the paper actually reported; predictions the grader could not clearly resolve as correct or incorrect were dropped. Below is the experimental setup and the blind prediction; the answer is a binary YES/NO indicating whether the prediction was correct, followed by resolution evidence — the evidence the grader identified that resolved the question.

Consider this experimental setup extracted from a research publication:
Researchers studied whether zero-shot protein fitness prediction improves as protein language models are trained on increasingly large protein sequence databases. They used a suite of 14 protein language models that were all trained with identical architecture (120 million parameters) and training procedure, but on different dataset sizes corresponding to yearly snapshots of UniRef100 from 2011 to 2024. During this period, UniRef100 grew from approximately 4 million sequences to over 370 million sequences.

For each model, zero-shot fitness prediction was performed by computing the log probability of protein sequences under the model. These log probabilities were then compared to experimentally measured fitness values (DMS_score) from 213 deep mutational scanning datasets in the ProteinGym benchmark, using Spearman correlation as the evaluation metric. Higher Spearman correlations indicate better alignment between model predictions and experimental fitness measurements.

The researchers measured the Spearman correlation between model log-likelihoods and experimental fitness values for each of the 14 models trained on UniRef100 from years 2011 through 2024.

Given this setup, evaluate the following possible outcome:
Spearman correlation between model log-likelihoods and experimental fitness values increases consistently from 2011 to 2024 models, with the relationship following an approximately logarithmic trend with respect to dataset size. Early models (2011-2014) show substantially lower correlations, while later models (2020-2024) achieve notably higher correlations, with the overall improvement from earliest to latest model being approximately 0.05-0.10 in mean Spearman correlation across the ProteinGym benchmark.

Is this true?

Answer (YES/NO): NO